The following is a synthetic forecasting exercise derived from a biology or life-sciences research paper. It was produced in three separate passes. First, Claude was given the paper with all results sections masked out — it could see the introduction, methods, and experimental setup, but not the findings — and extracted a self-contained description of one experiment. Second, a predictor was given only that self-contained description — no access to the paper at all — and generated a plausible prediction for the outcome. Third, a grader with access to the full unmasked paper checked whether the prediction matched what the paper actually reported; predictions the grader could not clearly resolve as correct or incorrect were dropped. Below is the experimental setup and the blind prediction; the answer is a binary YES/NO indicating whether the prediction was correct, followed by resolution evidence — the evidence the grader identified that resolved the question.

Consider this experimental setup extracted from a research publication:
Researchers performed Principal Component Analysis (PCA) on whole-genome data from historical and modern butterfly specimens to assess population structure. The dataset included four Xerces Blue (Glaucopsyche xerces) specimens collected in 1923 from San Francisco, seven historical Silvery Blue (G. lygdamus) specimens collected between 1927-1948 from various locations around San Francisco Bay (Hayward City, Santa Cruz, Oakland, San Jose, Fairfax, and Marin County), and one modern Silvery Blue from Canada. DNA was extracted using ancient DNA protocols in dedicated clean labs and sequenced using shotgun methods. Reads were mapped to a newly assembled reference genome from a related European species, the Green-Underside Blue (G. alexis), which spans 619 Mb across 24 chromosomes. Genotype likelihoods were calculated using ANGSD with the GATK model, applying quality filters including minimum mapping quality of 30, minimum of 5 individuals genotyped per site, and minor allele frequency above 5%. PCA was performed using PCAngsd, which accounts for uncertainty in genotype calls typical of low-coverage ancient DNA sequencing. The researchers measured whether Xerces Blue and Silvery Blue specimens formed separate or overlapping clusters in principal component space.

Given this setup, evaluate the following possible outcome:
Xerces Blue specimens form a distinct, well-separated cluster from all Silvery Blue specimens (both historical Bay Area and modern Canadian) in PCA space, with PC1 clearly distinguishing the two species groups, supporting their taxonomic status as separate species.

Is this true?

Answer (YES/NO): NO